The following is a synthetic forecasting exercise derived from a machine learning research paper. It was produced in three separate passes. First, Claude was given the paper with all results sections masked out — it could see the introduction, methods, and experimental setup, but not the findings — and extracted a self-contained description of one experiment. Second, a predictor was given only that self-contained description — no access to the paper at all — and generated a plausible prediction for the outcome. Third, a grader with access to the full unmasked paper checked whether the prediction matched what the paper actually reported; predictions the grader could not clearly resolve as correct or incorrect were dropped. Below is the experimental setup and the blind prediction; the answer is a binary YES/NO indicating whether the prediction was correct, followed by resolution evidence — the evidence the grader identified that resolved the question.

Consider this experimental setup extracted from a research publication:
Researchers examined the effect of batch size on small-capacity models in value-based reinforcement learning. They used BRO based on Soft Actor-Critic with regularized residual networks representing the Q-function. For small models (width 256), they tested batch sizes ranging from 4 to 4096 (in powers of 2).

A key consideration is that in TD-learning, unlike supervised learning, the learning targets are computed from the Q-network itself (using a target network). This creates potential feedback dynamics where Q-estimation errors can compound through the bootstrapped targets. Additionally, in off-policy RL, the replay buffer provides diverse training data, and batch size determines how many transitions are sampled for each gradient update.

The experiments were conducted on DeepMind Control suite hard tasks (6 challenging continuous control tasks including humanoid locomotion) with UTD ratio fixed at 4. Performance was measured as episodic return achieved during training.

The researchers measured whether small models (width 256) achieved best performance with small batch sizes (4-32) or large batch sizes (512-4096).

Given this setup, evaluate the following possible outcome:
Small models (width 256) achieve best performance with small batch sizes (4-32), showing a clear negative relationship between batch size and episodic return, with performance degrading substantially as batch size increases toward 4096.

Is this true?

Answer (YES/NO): YES